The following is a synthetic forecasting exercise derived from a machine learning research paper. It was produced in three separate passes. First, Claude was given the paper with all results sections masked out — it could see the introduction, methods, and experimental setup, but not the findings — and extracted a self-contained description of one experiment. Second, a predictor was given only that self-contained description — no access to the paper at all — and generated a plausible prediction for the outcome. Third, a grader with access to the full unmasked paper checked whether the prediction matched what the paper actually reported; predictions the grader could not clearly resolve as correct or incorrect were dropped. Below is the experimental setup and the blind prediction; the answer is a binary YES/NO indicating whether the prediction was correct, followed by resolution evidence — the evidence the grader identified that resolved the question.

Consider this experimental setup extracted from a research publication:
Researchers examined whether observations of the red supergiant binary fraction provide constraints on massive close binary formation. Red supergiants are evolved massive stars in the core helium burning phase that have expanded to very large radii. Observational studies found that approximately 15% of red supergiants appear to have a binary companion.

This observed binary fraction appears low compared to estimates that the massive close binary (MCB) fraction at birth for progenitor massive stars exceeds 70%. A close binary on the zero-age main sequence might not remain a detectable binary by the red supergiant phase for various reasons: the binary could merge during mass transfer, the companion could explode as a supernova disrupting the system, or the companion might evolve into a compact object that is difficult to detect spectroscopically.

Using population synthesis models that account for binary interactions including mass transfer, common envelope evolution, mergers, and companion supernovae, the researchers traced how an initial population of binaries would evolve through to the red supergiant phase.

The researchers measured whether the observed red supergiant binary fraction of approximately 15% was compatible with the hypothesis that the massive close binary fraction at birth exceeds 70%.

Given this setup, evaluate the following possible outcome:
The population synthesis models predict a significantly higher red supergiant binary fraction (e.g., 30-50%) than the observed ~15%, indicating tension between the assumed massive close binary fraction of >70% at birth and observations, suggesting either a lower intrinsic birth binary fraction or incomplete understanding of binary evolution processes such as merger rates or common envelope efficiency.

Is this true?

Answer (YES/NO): NO